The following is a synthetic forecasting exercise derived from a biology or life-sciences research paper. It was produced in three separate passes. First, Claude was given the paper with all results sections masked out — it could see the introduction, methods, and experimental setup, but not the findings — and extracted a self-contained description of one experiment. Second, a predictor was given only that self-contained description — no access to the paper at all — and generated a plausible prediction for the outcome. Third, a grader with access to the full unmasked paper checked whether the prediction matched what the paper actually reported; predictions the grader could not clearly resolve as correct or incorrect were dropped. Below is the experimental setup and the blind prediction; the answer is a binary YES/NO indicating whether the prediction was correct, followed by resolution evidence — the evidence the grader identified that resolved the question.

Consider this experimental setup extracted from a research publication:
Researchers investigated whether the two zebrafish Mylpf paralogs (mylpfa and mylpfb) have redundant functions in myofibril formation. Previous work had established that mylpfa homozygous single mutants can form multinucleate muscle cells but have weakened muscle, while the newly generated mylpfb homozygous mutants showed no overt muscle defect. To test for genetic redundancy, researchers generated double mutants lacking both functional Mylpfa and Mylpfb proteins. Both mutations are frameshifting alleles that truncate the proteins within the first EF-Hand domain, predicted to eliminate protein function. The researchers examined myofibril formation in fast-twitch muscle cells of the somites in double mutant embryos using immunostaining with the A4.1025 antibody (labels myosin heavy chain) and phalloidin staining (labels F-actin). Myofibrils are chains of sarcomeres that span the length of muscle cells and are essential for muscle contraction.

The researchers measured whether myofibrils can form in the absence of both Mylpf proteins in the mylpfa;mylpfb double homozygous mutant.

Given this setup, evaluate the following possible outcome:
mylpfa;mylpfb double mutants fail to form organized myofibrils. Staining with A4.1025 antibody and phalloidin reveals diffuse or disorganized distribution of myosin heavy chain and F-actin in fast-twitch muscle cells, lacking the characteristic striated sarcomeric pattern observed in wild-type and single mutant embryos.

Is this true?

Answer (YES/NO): YES